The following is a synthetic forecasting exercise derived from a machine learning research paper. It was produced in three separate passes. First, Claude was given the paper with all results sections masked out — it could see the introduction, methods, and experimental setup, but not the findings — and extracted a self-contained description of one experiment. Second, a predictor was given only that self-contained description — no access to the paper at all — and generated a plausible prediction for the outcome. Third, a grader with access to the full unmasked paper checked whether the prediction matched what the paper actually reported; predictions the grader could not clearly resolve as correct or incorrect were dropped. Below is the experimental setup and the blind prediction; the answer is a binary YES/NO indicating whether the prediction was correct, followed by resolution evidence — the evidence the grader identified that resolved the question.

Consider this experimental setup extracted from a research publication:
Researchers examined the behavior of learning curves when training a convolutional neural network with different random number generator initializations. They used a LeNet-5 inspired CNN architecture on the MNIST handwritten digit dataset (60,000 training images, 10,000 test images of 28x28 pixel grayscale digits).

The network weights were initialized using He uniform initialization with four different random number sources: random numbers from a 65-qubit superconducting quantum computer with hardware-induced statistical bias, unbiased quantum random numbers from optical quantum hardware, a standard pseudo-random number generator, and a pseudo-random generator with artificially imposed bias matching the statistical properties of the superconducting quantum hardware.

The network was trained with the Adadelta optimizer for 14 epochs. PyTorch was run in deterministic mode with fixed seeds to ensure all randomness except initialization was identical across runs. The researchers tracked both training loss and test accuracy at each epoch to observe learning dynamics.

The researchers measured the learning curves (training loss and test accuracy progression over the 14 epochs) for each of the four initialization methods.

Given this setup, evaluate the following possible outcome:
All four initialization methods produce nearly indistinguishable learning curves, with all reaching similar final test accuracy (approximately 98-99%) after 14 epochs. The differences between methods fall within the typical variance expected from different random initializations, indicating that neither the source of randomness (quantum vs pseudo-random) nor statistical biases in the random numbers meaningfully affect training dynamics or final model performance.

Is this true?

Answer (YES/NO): YES